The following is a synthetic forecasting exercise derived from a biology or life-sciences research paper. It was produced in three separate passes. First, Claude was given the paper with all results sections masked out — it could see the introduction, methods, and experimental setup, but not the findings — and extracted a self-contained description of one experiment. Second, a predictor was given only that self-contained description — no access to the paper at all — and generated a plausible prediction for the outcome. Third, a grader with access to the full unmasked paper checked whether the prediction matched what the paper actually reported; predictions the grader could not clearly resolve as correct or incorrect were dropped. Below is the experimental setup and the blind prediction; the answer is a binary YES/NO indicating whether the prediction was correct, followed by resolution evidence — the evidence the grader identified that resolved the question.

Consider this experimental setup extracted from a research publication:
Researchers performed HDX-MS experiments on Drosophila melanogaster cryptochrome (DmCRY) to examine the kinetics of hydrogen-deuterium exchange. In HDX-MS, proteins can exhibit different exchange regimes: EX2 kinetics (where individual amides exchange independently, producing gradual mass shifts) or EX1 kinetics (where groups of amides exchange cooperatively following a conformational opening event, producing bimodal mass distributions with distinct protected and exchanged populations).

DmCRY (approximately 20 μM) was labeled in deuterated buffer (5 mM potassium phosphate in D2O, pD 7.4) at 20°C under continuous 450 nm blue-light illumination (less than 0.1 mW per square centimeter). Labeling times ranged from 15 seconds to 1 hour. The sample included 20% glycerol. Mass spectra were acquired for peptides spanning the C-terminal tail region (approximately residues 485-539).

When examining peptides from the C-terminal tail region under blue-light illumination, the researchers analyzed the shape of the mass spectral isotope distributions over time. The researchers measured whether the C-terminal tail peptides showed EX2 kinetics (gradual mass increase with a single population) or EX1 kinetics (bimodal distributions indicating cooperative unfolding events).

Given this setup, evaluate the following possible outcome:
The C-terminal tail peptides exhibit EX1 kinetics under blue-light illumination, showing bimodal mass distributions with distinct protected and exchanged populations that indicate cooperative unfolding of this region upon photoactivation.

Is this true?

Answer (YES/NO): YES